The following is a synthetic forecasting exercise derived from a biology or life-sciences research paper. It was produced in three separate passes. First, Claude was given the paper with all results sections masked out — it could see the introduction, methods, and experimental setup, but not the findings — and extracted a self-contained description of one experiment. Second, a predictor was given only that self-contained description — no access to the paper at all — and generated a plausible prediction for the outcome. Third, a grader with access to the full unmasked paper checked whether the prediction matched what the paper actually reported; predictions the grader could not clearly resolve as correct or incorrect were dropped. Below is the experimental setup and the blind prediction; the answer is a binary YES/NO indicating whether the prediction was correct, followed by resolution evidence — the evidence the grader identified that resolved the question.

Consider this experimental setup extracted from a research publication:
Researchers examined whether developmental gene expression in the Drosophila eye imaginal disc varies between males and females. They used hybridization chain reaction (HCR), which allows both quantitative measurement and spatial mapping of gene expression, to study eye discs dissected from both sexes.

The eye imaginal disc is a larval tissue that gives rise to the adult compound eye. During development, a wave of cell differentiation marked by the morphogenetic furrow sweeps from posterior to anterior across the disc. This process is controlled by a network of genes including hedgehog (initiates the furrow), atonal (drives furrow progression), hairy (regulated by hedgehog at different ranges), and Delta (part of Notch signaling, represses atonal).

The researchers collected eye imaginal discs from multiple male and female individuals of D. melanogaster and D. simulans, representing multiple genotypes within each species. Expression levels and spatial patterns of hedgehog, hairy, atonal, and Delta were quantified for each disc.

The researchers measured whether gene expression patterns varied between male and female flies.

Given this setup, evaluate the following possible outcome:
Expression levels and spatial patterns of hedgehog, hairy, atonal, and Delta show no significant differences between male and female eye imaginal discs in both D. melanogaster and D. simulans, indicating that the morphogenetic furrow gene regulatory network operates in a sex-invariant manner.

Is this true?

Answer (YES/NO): NO